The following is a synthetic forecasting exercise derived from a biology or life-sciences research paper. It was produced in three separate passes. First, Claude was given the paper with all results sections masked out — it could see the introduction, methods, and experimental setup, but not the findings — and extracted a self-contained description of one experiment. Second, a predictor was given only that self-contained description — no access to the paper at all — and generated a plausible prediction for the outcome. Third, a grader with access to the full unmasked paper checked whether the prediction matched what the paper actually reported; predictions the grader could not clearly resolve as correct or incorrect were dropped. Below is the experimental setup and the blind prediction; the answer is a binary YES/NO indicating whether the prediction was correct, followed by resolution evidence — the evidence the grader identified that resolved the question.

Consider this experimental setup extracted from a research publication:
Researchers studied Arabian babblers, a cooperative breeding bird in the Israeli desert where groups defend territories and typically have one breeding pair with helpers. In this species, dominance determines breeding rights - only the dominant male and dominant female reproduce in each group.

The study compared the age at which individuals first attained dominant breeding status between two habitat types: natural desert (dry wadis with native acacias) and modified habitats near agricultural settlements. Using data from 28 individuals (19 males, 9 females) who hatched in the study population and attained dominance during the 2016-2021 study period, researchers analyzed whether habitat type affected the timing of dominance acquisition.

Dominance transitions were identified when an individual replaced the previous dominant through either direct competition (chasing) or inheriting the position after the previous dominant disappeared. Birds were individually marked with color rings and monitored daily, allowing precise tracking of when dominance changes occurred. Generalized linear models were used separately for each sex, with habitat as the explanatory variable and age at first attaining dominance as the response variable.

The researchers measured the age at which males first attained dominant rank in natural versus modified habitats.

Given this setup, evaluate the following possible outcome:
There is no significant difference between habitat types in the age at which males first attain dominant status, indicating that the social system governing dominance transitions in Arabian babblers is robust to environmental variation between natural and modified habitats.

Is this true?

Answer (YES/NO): NO